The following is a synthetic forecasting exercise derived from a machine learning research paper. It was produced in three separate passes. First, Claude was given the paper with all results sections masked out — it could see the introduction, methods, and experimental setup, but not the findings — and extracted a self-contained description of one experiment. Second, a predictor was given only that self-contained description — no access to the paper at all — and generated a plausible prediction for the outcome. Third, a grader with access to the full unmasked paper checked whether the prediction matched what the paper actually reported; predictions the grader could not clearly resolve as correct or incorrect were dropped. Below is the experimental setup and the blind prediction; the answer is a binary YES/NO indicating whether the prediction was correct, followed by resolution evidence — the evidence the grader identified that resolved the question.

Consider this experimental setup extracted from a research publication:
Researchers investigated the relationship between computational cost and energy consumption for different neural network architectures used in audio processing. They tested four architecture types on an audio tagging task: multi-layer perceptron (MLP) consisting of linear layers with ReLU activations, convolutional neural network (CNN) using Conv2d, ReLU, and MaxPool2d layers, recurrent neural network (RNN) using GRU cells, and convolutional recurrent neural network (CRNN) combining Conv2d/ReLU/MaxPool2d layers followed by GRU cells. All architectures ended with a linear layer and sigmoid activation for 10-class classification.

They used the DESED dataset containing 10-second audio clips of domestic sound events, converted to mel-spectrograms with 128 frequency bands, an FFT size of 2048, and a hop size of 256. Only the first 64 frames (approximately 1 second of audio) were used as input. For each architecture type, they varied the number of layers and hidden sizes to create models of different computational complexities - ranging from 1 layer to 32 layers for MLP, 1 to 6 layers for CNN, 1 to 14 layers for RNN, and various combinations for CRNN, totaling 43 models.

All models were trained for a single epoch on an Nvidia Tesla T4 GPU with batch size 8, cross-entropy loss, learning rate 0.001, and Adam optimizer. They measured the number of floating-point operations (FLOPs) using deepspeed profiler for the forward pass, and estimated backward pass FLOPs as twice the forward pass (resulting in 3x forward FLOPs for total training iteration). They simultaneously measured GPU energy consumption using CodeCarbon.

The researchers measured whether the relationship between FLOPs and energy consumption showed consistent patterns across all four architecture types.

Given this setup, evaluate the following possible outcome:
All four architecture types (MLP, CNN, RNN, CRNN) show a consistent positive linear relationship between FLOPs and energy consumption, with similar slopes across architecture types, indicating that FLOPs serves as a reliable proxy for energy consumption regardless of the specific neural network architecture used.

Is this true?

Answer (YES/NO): NO